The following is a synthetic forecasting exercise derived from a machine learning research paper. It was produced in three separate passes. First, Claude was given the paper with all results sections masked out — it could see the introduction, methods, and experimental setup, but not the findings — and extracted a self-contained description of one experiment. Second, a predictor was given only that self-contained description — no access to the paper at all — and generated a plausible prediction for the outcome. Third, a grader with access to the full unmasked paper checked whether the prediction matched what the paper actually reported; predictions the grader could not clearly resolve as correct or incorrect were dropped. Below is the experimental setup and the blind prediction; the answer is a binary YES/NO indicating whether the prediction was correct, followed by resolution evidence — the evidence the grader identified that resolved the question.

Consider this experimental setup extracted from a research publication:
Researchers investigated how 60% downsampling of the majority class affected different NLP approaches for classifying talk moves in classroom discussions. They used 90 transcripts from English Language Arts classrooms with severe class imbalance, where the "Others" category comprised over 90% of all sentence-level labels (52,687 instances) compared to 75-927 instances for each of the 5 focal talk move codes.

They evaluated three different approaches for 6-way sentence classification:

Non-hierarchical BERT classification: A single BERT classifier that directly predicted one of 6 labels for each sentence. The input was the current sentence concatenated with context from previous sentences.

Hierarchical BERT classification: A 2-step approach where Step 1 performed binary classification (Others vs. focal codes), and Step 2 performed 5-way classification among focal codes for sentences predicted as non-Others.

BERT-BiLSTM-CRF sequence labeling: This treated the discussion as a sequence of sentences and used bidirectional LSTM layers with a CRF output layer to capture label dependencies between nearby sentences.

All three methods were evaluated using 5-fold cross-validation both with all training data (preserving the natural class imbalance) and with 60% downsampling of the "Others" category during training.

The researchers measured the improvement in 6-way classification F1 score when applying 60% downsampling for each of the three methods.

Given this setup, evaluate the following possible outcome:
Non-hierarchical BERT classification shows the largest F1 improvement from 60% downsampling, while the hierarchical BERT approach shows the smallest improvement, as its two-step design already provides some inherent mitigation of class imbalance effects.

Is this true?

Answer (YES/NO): NO